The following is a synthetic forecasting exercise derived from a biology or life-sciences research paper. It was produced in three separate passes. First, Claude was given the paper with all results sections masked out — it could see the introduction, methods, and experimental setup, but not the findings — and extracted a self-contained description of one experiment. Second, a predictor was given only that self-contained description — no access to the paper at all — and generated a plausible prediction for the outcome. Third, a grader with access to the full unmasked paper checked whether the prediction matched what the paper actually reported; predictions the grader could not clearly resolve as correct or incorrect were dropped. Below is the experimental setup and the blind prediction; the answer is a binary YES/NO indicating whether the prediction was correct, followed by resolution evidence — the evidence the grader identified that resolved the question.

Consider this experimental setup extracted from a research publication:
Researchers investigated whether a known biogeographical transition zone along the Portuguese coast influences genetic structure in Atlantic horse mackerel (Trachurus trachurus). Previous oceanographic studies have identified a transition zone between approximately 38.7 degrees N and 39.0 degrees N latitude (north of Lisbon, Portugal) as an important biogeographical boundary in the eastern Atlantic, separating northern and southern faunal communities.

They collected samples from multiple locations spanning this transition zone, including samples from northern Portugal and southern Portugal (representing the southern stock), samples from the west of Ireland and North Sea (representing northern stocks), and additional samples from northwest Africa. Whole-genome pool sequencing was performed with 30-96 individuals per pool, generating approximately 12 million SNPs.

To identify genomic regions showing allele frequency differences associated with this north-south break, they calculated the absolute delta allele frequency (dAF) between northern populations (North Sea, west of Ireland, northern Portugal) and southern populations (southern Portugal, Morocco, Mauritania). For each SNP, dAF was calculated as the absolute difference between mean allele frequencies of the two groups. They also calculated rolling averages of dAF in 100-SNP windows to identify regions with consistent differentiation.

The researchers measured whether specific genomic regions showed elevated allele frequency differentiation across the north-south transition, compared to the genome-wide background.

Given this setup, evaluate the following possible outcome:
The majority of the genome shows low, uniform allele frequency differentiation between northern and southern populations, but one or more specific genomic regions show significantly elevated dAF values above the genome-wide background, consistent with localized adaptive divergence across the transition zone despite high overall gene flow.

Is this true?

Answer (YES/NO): YES